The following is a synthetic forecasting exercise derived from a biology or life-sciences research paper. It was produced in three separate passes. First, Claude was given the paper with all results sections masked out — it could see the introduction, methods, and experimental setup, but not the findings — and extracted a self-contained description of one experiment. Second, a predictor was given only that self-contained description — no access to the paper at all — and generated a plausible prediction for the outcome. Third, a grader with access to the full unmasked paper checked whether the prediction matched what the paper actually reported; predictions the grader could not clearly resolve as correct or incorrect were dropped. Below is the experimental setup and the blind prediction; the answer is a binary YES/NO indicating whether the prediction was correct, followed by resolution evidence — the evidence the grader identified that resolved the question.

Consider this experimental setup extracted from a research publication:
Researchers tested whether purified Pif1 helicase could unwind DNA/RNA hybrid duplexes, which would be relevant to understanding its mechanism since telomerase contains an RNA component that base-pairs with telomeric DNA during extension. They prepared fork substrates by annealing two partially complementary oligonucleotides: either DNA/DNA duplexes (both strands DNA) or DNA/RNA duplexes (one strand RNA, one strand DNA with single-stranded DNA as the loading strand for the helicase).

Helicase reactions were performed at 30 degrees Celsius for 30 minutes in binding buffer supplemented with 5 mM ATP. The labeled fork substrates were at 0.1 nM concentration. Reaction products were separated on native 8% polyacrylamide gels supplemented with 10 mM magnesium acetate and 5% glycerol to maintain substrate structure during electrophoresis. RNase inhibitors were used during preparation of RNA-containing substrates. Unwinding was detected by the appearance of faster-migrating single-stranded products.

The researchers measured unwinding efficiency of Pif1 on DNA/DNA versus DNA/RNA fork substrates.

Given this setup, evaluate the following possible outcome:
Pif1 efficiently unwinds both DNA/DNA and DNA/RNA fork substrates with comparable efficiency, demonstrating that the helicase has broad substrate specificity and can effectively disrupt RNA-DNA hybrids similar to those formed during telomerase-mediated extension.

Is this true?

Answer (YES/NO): NO